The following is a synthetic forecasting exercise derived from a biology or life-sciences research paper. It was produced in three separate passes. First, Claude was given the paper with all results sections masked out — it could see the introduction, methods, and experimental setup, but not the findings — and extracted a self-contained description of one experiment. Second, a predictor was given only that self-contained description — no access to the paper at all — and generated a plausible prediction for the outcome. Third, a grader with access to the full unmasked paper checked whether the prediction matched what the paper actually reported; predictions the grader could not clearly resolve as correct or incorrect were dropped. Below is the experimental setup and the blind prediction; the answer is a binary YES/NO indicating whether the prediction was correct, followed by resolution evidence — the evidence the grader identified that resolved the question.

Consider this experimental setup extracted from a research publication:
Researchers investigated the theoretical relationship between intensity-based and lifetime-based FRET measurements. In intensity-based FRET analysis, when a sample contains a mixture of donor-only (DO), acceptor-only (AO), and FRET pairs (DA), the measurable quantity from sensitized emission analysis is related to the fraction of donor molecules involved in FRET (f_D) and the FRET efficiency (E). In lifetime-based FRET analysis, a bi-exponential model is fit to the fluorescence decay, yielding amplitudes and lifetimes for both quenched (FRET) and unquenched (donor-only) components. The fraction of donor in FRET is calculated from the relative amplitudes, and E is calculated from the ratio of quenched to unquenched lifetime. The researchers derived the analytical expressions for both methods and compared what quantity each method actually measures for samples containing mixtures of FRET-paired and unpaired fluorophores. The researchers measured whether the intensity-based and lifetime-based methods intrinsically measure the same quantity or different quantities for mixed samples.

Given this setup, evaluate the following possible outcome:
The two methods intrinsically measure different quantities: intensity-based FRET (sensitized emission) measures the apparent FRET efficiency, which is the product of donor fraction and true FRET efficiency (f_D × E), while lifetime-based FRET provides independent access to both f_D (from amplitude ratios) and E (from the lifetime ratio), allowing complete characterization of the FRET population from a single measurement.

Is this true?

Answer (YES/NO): YES